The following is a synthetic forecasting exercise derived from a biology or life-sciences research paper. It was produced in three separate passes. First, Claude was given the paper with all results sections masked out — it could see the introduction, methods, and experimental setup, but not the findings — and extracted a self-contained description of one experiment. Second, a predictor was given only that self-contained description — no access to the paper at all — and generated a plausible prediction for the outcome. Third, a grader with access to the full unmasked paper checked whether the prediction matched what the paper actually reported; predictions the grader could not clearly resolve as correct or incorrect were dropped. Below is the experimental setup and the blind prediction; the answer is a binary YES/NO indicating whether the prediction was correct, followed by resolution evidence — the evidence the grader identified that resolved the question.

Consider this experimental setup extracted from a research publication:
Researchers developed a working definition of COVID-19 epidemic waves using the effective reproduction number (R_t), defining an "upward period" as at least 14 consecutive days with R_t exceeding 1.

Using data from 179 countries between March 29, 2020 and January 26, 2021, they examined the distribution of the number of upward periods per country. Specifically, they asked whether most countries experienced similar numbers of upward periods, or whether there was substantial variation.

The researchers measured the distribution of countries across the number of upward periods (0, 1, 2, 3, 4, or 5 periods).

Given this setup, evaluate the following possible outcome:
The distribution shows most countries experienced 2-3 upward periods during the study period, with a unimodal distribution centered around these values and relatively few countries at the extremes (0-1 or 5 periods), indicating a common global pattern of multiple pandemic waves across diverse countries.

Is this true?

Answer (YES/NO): NO